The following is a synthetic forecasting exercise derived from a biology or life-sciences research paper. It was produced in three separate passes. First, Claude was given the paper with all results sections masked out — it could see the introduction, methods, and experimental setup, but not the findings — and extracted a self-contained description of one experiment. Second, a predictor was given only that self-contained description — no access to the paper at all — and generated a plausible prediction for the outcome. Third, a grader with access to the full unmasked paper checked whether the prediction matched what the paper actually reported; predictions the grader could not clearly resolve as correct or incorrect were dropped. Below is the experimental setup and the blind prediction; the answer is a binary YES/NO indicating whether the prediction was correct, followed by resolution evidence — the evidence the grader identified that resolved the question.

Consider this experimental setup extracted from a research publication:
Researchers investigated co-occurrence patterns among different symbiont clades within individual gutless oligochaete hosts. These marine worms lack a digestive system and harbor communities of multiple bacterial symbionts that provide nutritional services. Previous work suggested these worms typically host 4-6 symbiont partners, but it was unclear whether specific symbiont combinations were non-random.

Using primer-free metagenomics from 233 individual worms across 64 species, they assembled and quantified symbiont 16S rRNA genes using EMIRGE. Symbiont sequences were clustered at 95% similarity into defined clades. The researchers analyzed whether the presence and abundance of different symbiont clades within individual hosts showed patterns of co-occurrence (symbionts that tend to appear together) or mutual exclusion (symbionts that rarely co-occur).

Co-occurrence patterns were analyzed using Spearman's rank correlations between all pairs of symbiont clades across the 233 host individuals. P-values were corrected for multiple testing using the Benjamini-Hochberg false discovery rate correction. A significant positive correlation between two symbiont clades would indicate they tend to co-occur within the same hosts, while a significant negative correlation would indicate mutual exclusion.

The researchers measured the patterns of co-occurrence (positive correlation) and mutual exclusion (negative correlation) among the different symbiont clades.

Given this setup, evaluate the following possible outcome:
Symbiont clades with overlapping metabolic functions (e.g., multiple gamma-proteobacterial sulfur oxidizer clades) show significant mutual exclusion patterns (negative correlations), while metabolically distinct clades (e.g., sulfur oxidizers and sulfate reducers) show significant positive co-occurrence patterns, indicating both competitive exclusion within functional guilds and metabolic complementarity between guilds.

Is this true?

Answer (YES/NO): NO